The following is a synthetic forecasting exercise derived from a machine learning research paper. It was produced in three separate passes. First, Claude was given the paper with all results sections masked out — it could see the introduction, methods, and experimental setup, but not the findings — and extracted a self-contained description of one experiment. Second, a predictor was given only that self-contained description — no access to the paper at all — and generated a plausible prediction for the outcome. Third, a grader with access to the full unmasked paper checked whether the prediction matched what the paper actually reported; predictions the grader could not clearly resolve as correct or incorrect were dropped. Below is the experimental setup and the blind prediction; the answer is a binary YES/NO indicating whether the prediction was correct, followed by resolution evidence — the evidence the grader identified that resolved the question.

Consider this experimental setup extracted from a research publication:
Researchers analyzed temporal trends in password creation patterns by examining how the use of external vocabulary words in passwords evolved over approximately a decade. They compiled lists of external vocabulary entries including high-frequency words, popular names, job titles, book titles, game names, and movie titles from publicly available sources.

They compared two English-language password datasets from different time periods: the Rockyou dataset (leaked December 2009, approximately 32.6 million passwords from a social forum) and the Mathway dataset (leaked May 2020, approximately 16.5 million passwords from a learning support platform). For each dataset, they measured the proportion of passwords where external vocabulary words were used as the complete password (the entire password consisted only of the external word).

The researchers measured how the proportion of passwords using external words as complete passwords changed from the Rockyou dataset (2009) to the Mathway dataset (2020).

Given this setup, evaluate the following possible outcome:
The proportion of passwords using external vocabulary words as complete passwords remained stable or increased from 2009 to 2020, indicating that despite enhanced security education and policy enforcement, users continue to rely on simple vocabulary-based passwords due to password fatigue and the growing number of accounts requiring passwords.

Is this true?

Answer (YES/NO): NO